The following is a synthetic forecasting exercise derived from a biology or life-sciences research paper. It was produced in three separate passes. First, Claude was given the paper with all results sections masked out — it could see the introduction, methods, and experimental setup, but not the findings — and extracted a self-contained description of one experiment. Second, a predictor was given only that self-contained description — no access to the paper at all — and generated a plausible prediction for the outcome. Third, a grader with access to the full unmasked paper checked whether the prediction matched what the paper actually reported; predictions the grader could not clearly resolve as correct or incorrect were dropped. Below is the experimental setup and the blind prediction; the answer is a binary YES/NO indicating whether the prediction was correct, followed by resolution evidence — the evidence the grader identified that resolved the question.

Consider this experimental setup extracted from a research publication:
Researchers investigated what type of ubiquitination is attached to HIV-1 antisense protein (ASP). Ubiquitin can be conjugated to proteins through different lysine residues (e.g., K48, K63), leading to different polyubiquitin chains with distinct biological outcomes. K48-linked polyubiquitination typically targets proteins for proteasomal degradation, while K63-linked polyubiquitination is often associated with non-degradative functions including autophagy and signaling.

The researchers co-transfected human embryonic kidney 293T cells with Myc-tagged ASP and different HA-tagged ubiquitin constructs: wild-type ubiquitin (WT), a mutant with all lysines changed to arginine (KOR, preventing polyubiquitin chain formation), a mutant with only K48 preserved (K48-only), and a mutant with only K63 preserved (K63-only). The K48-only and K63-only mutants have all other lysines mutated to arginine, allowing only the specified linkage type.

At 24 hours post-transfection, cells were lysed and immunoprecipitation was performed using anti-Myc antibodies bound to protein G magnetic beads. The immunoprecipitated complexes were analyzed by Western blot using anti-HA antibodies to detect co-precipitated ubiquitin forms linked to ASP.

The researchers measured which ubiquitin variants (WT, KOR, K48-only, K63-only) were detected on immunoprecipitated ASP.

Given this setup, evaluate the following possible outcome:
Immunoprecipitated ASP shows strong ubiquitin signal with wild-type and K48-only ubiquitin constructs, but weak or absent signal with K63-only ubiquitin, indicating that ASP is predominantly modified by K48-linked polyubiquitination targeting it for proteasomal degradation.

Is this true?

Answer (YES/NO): NO